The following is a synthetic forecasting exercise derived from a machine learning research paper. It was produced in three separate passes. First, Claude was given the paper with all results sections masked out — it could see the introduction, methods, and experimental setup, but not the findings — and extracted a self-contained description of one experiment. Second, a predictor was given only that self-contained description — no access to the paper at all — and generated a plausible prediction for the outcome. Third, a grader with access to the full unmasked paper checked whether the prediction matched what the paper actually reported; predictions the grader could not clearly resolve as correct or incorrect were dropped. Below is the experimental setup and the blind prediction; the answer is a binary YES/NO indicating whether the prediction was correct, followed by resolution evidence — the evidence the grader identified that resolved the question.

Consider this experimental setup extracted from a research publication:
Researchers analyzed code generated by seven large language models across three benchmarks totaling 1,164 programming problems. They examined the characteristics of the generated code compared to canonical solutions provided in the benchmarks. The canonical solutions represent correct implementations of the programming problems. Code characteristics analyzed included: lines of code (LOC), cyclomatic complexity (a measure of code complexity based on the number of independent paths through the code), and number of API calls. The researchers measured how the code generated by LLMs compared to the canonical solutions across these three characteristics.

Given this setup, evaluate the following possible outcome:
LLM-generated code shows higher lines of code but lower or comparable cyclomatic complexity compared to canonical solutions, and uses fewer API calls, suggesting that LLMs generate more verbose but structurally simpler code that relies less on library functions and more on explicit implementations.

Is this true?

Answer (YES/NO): NO